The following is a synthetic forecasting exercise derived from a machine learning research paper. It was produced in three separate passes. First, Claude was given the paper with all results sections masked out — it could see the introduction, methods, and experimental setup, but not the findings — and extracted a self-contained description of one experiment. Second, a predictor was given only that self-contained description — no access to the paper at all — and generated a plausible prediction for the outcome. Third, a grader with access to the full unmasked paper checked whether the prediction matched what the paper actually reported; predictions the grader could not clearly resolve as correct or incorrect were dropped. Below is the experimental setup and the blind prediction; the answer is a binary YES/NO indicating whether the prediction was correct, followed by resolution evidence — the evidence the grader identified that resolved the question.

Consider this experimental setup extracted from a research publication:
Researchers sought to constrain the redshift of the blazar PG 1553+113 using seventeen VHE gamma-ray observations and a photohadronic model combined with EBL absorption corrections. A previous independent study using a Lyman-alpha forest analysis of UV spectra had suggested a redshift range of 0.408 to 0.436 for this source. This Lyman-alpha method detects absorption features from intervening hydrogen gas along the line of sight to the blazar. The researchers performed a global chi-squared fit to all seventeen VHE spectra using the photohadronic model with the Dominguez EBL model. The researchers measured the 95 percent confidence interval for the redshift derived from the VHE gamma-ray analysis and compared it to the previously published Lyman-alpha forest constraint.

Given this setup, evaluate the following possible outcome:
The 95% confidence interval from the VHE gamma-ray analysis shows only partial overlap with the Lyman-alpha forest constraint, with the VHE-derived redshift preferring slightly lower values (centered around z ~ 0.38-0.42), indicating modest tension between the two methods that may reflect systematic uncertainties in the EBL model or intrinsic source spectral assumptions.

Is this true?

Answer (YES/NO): NO